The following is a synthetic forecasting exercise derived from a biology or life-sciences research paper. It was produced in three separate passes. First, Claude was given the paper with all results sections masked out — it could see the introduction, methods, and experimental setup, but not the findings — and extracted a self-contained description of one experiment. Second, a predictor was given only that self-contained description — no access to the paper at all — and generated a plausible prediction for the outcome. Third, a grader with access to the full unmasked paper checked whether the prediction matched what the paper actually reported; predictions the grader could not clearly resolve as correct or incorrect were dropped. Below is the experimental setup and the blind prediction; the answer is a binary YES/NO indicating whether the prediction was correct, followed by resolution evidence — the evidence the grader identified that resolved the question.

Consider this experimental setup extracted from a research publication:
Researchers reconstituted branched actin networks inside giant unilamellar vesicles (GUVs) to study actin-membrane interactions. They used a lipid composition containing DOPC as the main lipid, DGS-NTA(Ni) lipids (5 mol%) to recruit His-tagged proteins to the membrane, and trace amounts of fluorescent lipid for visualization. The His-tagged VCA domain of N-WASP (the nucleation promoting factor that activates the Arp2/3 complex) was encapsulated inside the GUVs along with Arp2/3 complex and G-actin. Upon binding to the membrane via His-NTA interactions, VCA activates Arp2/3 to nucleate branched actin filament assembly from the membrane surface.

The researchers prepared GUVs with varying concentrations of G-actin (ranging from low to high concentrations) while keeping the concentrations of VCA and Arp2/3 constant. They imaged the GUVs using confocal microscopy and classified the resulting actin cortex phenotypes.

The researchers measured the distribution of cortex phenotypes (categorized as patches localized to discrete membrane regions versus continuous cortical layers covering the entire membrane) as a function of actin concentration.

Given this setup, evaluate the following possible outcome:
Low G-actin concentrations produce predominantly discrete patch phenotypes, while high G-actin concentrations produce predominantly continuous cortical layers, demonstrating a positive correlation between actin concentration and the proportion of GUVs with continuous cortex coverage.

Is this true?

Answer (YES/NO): NO